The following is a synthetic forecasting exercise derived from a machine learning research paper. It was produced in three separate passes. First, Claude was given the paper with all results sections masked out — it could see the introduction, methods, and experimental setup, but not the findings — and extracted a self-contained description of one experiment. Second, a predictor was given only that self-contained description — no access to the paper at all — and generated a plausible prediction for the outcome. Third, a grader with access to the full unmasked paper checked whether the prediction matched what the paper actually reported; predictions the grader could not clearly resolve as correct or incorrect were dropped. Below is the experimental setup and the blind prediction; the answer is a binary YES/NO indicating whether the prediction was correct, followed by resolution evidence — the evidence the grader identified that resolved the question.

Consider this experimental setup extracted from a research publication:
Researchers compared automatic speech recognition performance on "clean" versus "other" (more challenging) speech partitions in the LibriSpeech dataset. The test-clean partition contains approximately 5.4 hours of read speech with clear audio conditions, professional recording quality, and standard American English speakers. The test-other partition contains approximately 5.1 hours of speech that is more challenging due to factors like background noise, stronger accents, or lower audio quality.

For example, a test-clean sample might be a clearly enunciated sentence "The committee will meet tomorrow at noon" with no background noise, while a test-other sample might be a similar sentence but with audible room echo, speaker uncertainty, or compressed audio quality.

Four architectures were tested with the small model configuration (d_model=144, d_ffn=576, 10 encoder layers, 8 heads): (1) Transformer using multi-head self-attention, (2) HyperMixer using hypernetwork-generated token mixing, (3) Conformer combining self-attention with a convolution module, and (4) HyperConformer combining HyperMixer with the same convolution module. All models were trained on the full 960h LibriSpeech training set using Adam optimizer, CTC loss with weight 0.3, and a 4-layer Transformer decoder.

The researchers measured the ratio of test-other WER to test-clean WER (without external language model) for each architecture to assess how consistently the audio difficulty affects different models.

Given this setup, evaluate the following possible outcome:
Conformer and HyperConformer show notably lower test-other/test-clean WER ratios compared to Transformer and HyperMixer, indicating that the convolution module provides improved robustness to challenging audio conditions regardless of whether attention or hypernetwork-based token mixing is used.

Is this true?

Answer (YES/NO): NO